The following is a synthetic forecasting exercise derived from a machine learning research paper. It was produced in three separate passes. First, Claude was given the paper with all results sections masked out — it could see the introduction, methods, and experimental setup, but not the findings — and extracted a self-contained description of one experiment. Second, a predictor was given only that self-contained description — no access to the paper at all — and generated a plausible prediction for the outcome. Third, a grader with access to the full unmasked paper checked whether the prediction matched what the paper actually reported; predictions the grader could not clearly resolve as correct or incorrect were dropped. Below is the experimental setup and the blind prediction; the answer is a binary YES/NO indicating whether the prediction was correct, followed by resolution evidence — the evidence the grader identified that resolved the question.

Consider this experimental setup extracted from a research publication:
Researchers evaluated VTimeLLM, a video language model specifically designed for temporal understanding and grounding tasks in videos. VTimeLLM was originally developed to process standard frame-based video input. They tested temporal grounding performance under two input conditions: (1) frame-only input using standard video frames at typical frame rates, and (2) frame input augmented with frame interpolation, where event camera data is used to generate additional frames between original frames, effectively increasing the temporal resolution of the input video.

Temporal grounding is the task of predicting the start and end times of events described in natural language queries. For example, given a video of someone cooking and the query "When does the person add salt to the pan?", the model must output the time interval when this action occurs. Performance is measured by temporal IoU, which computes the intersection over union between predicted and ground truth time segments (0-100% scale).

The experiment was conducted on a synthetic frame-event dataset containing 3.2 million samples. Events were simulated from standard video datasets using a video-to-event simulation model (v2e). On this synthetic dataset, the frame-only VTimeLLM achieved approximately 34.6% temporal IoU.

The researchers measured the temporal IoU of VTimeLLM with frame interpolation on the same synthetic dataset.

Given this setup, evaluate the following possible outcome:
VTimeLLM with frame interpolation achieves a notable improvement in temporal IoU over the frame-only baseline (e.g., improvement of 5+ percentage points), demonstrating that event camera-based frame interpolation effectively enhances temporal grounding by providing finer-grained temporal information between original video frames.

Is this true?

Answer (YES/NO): NO